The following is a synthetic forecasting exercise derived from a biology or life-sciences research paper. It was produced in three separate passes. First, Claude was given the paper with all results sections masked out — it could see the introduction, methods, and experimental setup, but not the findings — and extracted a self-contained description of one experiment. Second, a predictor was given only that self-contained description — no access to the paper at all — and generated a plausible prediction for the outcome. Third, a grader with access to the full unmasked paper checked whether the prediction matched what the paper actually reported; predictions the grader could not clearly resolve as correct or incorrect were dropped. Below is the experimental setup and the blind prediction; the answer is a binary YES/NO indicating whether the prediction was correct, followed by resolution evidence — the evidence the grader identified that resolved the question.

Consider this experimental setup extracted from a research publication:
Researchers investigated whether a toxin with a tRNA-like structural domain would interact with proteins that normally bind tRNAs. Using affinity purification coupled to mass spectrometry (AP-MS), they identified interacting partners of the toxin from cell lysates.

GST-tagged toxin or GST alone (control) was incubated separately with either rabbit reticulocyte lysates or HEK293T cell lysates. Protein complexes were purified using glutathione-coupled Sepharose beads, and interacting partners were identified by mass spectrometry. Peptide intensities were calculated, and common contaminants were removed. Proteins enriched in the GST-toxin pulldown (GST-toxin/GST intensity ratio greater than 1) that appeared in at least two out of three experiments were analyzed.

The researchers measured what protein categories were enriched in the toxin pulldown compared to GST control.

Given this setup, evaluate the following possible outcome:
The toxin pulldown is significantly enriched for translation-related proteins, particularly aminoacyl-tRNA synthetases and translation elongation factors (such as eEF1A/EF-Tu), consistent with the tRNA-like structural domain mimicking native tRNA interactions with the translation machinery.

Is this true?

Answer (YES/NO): YES